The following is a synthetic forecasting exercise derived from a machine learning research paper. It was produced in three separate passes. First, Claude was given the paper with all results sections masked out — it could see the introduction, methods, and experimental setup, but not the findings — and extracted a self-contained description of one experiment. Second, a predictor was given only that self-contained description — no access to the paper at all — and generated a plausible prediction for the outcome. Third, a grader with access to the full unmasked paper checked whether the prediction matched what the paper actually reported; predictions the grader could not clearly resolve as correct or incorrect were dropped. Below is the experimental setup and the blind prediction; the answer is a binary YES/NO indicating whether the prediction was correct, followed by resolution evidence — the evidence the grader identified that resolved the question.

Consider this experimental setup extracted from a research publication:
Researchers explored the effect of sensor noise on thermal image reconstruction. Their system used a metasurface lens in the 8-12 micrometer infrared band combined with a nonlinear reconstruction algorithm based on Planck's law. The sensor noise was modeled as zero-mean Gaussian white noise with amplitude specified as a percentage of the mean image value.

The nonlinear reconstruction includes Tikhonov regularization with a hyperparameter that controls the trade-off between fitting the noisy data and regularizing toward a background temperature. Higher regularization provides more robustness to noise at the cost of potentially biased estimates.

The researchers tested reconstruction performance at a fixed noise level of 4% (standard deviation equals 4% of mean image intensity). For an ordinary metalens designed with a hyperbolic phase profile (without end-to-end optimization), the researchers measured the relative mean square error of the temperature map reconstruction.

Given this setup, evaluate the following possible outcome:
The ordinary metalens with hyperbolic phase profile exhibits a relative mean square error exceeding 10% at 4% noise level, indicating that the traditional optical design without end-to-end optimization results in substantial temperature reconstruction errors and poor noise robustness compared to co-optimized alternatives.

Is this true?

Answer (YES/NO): NO